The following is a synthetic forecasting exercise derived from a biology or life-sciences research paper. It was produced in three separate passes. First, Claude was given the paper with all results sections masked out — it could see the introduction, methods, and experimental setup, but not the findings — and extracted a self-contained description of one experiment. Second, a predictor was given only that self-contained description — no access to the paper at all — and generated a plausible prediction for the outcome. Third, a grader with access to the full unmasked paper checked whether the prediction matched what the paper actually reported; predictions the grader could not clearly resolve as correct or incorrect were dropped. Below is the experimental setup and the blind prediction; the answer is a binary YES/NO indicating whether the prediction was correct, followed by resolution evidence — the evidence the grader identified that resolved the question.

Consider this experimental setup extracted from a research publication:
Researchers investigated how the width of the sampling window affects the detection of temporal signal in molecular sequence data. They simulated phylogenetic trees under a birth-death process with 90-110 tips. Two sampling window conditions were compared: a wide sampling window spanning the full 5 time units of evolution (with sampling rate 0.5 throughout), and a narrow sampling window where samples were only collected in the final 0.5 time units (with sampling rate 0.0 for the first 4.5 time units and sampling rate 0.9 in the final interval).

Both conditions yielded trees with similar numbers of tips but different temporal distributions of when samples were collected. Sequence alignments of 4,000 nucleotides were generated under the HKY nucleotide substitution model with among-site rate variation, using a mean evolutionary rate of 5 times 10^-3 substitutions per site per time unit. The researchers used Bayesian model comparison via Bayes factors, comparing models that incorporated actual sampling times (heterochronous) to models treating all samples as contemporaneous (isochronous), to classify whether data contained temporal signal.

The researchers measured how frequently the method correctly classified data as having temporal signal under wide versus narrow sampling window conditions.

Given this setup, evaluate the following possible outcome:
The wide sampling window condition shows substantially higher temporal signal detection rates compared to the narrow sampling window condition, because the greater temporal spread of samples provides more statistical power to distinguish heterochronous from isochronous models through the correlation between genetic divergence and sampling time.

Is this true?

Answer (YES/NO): NO